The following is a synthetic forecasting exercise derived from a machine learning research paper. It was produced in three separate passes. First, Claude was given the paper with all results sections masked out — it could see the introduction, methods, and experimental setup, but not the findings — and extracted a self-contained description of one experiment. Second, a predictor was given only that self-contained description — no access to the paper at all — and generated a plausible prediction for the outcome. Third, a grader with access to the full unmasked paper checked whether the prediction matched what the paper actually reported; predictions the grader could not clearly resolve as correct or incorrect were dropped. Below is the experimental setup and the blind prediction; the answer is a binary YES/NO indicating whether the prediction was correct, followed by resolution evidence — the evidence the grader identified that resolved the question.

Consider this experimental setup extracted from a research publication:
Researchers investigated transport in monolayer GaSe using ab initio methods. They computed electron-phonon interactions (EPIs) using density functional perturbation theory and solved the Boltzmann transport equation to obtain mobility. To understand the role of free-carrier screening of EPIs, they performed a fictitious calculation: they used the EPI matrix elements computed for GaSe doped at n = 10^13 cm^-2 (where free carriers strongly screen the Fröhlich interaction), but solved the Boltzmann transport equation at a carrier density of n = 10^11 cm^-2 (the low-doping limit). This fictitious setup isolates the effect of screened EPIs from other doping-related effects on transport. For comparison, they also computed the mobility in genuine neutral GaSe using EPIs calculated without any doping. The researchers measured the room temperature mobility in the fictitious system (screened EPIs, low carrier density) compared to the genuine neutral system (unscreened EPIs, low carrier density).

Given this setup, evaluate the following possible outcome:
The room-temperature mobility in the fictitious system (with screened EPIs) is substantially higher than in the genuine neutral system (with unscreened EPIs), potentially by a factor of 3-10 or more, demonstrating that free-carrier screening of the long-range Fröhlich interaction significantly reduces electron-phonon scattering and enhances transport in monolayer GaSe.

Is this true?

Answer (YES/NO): YES